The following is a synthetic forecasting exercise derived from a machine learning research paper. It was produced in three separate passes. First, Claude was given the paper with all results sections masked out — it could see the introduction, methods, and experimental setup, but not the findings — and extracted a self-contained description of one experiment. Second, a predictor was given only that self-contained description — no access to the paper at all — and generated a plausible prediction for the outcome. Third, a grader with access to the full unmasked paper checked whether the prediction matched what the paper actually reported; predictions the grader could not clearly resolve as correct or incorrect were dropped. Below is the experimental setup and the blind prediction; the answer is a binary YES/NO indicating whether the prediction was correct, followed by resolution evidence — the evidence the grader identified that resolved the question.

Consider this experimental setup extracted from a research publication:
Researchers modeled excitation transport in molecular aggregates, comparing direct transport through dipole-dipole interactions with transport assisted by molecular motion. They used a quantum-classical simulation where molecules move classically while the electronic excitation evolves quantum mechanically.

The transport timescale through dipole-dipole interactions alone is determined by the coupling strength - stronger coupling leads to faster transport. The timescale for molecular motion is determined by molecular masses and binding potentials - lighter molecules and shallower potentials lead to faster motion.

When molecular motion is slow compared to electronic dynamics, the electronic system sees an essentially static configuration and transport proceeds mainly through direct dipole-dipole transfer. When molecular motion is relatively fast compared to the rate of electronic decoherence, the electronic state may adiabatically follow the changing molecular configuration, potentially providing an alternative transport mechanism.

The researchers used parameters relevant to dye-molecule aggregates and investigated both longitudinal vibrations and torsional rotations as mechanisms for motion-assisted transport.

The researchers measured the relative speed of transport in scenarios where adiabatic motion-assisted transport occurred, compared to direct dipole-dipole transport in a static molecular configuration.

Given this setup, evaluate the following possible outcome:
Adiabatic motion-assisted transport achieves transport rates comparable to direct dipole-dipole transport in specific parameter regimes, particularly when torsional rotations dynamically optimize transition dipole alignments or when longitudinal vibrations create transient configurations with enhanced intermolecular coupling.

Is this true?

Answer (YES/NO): NO